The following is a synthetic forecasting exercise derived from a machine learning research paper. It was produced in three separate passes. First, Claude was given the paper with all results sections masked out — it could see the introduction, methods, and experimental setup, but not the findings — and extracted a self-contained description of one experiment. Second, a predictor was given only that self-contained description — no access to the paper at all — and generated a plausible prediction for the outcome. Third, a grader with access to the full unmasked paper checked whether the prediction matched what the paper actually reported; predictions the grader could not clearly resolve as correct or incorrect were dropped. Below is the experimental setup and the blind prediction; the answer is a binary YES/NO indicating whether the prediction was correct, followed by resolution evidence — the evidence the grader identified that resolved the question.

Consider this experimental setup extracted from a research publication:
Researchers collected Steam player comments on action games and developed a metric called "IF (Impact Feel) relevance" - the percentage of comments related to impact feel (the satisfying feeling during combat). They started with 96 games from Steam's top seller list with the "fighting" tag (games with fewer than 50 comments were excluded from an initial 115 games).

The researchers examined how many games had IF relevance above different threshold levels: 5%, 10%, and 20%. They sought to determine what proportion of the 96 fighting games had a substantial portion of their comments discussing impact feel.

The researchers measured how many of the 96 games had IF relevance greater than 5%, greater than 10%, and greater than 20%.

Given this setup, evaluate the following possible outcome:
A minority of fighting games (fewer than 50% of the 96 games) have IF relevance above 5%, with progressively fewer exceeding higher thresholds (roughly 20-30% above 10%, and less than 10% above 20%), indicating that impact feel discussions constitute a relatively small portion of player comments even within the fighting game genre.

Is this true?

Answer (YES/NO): NO